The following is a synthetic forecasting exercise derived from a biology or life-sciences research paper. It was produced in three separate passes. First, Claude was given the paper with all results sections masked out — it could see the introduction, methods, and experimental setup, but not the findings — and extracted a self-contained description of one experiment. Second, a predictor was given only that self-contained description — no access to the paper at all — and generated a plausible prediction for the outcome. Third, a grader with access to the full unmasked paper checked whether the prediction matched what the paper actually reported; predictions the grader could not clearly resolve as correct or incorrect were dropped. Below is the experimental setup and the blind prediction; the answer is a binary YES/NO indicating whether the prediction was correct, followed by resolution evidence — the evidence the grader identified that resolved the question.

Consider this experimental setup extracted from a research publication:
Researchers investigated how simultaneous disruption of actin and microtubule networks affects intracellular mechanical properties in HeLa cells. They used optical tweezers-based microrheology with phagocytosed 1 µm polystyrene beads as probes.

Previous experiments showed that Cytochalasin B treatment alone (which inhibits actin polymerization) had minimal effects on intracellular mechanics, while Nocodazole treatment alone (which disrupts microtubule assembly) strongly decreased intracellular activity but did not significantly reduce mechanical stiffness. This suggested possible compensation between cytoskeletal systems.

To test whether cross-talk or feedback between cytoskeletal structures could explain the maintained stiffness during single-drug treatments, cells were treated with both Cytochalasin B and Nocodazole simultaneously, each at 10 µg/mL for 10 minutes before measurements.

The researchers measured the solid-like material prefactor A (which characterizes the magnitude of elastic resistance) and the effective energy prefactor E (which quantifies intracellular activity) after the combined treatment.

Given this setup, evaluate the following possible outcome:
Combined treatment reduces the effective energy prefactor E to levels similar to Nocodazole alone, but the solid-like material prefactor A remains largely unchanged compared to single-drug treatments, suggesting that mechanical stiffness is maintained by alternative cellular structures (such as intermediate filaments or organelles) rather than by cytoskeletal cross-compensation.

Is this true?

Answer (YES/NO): NO